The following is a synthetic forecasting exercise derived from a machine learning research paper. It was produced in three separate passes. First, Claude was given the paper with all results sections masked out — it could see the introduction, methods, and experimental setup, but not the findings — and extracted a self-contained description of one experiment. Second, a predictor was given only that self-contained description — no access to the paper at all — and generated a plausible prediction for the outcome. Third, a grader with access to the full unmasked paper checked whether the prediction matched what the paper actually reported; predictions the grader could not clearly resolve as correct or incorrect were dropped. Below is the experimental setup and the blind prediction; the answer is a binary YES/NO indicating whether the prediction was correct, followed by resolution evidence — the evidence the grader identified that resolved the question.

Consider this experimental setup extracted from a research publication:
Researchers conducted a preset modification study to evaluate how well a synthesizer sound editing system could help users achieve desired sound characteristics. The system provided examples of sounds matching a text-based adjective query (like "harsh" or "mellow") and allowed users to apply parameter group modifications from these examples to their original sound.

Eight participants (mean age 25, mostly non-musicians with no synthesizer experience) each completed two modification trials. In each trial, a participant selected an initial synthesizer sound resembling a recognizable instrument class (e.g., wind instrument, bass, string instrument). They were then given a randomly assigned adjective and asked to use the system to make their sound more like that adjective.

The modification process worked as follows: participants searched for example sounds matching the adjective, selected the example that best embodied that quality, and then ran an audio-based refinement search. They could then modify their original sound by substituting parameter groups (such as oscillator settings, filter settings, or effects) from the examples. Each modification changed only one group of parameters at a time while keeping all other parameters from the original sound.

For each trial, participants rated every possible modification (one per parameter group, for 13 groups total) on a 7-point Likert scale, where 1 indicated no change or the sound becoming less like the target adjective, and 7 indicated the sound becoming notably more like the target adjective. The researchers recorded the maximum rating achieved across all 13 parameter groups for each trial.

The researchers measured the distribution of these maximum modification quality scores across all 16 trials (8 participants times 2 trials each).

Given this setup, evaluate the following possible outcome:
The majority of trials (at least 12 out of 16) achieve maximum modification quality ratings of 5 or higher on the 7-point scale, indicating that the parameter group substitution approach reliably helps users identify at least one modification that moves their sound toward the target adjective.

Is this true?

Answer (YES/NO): YES